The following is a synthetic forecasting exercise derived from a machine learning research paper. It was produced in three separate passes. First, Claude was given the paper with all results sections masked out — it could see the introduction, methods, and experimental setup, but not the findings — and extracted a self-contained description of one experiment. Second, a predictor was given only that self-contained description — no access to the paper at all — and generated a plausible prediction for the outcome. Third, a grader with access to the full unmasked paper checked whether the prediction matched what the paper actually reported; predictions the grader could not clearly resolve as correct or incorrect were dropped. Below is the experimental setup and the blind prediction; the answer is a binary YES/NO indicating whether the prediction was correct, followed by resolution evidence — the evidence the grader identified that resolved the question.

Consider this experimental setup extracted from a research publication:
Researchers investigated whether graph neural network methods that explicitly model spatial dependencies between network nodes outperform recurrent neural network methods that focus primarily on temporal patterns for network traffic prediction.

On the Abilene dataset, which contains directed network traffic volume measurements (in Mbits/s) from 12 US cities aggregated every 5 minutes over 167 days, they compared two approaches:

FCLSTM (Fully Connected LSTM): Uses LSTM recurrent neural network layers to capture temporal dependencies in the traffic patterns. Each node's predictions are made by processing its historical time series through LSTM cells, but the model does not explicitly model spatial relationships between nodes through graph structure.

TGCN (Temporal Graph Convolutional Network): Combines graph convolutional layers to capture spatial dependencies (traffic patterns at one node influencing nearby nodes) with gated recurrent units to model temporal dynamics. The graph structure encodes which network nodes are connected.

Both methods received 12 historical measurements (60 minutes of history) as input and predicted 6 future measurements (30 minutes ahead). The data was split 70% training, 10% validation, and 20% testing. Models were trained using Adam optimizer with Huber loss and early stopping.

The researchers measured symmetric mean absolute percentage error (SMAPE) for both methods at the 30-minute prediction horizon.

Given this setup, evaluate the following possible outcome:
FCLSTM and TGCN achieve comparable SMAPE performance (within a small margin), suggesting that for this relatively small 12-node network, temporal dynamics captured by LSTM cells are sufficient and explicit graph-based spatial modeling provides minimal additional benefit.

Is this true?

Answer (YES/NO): NO